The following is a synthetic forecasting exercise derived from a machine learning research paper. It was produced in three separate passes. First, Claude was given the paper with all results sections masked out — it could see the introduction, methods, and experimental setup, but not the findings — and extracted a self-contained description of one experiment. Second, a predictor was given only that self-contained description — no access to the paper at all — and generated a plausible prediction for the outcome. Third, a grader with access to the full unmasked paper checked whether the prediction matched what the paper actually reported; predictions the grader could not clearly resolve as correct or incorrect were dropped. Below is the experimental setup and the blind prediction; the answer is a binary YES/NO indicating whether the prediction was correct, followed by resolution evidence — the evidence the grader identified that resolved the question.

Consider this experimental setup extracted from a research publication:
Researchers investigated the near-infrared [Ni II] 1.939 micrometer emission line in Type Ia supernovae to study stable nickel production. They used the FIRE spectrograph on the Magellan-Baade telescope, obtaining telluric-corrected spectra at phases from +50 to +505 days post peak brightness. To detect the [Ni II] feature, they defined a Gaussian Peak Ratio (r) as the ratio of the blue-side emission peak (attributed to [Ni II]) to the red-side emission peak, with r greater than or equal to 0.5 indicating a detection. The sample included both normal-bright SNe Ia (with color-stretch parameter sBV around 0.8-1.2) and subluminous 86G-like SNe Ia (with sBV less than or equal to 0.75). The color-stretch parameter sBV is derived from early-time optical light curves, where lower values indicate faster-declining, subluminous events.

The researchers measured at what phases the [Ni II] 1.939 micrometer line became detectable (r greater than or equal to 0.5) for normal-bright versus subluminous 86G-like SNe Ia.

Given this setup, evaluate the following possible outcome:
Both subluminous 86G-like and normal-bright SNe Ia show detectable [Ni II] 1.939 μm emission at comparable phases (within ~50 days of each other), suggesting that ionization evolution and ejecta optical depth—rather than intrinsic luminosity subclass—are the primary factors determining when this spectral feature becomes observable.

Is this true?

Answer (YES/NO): NO